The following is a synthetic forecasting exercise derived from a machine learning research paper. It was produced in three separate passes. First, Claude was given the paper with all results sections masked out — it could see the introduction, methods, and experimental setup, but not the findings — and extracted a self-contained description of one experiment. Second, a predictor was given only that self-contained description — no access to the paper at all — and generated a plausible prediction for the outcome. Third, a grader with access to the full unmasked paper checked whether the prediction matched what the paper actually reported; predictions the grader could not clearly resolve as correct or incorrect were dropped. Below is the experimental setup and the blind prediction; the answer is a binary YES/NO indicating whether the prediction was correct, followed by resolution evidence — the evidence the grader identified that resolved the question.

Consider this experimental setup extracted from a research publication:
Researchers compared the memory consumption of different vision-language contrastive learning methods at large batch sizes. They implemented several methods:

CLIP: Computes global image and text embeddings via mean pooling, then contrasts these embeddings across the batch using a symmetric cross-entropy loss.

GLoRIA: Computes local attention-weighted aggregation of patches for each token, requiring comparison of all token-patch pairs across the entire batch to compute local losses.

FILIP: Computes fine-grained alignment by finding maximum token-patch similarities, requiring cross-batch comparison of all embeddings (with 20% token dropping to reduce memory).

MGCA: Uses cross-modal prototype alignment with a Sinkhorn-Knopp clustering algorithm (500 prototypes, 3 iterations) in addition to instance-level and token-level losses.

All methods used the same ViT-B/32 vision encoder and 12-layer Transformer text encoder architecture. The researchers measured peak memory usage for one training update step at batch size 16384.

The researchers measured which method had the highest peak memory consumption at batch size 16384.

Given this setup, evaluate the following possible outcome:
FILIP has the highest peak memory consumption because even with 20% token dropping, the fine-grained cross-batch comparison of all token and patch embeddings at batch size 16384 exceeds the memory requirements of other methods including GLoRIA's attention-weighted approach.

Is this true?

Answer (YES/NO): NO